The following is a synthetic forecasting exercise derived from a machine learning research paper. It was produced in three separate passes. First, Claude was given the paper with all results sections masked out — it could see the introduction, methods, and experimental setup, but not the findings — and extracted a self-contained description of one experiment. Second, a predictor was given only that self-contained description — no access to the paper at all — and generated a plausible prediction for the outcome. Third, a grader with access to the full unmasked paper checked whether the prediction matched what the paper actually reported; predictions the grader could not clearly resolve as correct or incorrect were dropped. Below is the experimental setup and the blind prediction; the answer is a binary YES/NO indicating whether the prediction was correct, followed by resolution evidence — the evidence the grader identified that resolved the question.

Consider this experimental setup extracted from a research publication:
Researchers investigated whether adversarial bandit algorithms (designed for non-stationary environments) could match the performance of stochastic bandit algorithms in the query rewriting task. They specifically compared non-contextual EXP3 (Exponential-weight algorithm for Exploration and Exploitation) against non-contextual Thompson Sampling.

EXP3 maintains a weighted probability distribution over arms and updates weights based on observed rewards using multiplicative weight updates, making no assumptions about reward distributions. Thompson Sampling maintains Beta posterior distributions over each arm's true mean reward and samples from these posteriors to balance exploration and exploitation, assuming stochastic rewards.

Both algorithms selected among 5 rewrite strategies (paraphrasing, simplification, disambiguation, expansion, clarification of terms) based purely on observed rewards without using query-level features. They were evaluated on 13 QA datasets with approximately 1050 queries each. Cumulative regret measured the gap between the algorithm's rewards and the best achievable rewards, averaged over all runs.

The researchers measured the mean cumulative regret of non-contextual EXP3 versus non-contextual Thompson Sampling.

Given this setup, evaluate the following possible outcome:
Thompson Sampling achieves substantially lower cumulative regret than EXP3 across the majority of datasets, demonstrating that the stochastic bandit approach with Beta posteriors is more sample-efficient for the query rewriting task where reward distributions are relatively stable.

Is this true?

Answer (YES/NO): NO